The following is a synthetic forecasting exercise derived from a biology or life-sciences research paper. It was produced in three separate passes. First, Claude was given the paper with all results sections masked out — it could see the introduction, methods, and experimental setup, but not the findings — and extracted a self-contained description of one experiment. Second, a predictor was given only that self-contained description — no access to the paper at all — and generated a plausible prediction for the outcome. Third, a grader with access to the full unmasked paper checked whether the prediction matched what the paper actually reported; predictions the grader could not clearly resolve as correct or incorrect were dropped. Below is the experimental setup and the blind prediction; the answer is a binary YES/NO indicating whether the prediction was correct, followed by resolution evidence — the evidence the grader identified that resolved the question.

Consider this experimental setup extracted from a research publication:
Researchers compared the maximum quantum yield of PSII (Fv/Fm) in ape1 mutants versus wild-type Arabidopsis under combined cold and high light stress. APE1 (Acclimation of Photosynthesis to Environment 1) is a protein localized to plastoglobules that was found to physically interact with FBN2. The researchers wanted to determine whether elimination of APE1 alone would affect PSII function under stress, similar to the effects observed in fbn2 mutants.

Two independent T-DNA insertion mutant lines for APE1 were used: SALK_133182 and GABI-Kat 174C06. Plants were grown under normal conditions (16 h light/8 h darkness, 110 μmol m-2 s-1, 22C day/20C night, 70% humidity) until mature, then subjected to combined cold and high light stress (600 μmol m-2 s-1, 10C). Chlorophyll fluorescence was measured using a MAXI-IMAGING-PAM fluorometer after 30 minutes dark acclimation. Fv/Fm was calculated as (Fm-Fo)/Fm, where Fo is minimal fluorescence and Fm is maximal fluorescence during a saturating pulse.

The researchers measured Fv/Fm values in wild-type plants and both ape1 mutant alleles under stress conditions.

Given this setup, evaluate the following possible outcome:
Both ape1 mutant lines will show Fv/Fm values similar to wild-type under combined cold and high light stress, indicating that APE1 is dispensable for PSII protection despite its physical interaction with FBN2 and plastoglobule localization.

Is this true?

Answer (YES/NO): NO